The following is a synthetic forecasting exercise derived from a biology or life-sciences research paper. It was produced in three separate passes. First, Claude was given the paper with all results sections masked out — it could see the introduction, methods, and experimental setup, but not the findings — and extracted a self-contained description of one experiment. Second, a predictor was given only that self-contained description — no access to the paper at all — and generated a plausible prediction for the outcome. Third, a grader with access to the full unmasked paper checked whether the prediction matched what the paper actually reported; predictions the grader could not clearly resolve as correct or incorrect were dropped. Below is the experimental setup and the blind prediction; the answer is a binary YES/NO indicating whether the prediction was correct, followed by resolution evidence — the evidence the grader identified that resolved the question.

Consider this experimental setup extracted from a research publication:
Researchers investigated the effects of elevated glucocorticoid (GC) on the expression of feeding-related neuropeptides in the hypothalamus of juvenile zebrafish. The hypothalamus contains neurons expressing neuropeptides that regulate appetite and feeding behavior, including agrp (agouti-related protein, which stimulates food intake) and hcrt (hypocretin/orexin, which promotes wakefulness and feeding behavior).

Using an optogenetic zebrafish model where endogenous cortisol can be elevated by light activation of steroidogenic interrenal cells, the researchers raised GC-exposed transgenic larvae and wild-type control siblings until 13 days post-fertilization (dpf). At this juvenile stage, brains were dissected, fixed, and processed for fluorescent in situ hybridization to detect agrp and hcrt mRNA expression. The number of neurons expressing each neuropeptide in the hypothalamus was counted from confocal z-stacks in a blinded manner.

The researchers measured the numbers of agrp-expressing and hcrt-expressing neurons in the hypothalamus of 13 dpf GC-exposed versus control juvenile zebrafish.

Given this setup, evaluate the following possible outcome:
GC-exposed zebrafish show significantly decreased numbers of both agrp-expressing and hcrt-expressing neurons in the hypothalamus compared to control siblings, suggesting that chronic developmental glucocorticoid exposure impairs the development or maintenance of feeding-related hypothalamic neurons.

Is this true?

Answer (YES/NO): NO